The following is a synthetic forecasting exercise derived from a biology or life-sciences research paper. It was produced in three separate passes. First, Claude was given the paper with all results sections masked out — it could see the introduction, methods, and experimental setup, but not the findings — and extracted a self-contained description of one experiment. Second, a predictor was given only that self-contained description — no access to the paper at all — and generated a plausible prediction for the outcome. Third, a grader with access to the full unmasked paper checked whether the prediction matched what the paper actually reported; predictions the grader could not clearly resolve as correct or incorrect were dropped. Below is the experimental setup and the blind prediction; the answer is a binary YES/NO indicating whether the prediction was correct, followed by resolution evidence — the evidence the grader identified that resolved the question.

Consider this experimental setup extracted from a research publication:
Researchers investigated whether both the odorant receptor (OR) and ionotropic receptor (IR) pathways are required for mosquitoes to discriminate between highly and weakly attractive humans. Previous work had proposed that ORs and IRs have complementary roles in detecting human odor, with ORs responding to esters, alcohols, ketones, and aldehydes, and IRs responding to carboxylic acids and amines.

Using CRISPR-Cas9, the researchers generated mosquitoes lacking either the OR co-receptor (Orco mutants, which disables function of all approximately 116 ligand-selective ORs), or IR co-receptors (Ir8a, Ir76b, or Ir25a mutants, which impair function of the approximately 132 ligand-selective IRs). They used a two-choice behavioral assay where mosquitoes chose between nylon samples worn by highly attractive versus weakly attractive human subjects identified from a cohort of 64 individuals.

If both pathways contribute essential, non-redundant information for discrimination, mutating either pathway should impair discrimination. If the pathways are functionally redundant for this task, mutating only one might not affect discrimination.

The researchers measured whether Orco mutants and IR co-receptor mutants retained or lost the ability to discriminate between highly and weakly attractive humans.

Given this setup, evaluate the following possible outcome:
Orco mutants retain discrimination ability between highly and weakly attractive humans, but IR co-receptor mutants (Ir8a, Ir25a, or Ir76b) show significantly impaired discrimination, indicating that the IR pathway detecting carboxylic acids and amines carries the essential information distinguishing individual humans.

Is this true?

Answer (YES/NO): NO